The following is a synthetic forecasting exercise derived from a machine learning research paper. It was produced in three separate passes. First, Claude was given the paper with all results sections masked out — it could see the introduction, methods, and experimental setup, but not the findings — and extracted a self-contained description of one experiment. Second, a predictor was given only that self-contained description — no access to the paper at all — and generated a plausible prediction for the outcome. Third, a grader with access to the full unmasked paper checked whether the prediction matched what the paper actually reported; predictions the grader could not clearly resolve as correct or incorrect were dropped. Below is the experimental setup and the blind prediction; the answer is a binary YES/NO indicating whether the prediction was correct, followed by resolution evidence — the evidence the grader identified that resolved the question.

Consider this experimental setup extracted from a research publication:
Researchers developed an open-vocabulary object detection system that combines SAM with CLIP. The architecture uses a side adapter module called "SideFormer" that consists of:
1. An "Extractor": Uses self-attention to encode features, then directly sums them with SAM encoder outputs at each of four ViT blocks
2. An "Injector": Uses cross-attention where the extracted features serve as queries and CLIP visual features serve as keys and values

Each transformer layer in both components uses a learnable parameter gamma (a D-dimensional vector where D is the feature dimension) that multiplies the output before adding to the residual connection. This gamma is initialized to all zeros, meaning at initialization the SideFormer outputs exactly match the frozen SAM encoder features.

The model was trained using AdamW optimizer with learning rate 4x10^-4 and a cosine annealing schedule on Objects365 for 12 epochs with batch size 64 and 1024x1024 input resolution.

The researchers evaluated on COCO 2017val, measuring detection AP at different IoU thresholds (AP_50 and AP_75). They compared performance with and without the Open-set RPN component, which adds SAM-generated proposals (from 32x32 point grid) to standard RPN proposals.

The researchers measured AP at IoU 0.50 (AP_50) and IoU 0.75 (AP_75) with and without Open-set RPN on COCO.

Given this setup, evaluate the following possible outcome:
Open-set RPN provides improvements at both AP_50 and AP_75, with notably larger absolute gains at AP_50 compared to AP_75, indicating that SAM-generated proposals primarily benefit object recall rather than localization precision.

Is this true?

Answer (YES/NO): NO